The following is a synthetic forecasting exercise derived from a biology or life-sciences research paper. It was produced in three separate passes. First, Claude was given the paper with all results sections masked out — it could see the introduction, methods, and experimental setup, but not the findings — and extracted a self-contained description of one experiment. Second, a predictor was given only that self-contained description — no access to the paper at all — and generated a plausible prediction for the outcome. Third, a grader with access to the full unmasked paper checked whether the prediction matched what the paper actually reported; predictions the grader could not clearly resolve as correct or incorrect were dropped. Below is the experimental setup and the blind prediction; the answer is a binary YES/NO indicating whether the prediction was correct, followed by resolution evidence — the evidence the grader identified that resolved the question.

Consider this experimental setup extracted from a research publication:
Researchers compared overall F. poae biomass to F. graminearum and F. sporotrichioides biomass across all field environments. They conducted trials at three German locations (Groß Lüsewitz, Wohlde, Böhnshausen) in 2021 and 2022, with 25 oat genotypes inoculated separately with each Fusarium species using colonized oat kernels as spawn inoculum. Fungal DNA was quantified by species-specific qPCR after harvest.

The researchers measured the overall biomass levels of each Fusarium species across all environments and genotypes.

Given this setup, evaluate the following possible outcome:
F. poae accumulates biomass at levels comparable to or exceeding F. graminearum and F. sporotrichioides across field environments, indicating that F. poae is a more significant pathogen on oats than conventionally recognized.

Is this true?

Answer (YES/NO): YES